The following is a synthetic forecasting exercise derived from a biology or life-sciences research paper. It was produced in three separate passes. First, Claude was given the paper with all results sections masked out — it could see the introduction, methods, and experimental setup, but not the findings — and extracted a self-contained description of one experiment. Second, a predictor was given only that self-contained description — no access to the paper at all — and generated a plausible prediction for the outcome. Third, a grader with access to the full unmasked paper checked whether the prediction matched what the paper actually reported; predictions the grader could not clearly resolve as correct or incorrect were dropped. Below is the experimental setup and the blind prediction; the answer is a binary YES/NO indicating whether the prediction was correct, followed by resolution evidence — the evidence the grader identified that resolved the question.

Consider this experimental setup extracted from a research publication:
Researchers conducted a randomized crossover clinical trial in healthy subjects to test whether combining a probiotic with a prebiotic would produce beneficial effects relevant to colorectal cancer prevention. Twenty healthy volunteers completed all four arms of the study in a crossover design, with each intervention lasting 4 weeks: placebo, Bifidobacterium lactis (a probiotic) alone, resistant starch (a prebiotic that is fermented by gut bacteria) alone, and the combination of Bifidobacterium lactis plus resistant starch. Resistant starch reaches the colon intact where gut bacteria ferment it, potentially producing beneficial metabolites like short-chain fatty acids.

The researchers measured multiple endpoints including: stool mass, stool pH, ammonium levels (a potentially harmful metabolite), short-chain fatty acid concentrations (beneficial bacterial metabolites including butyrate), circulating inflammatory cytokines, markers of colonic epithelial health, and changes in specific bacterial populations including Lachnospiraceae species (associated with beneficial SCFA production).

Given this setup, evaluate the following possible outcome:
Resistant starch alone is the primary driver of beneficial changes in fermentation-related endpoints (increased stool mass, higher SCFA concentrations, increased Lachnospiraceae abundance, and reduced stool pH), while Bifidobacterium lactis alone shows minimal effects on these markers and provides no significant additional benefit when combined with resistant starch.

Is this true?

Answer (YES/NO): NO